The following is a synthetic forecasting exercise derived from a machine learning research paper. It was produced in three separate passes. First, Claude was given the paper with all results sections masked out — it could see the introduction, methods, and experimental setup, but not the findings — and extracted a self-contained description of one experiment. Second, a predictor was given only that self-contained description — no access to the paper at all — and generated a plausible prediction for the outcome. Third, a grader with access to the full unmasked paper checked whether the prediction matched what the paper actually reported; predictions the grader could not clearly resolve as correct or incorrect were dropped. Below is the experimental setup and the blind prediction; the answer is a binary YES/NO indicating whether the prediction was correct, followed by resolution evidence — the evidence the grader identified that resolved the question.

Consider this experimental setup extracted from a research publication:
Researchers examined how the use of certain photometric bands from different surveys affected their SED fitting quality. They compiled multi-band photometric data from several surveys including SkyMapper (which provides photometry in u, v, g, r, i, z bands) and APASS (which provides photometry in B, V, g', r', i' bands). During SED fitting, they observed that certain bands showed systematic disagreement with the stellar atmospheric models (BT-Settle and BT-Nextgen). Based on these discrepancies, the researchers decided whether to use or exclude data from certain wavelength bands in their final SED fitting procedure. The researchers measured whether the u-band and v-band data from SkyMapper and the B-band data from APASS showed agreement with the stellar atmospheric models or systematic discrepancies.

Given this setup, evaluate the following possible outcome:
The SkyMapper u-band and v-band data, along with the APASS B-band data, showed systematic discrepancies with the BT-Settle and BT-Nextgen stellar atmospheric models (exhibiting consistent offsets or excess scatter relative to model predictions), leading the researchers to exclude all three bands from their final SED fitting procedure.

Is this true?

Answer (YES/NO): YES